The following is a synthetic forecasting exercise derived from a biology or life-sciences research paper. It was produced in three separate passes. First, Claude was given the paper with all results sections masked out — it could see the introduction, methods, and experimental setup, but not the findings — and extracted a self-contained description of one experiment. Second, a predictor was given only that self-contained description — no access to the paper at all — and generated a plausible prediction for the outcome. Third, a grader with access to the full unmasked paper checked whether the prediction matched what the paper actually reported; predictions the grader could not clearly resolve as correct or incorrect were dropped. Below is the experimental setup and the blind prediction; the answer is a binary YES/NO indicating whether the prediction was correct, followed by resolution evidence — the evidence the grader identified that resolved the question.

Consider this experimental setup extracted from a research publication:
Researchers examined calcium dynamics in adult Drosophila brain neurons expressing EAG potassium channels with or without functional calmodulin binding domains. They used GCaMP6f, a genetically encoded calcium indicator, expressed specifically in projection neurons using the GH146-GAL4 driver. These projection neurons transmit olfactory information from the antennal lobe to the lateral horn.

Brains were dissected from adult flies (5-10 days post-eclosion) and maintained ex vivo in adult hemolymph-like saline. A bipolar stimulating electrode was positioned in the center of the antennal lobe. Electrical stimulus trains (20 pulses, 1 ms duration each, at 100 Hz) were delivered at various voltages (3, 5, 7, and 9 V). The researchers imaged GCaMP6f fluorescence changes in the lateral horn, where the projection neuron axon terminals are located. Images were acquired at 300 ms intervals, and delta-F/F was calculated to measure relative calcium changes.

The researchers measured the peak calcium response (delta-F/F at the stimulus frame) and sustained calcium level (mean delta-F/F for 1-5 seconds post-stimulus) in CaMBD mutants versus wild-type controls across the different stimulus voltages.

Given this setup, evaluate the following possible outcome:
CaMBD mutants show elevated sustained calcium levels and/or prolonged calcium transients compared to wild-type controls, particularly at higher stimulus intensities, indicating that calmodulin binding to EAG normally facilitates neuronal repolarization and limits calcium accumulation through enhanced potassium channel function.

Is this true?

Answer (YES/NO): NO